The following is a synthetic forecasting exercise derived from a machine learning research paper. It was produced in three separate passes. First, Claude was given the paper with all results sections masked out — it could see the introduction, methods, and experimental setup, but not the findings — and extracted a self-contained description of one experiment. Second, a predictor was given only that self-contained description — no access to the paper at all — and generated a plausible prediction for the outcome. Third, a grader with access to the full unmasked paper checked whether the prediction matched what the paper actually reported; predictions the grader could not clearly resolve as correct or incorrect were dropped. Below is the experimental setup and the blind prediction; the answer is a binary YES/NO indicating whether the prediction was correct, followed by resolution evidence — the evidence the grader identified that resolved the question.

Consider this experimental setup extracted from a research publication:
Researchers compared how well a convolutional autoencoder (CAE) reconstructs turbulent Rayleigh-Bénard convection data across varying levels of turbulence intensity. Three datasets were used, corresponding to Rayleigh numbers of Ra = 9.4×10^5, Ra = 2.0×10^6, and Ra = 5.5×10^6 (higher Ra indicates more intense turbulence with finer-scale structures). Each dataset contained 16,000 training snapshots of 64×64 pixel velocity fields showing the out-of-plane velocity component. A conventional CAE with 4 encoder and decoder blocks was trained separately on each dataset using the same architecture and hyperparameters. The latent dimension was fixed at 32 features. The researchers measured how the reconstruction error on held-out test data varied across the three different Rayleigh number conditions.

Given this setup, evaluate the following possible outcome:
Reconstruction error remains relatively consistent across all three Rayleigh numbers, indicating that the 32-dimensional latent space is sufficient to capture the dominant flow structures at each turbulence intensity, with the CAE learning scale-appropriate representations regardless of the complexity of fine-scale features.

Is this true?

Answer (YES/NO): NO